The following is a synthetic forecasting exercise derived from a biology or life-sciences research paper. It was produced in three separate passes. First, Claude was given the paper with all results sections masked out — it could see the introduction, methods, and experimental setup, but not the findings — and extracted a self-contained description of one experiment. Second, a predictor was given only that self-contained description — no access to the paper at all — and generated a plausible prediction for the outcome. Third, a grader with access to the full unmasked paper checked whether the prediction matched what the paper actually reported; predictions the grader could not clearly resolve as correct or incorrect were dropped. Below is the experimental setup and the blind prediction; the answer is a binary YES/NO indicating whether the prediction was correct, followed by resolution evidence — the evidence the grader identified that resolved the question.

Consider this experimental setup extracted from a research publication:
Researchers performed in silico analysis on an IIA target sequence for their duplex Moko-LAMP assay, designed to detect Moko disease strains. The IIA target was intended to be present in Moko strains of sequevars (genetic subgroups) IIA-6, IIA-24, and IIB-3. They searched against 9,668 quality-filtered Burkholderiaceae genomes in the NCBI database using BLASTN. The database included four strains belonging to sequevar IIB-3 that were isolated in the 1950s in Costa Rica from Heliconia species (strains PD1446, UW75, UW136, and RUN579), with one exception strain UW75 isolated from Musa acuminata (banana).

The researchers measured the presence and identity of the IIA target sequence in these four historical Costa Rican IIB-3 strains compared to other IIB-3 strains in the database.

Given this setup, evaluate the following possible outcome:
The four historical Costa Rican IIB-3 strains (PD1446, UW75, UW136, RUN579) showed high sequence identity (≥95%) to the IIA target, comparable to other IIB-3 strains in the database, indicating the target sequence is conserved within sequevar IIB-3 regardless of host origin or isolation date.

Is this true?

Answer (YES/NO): NO